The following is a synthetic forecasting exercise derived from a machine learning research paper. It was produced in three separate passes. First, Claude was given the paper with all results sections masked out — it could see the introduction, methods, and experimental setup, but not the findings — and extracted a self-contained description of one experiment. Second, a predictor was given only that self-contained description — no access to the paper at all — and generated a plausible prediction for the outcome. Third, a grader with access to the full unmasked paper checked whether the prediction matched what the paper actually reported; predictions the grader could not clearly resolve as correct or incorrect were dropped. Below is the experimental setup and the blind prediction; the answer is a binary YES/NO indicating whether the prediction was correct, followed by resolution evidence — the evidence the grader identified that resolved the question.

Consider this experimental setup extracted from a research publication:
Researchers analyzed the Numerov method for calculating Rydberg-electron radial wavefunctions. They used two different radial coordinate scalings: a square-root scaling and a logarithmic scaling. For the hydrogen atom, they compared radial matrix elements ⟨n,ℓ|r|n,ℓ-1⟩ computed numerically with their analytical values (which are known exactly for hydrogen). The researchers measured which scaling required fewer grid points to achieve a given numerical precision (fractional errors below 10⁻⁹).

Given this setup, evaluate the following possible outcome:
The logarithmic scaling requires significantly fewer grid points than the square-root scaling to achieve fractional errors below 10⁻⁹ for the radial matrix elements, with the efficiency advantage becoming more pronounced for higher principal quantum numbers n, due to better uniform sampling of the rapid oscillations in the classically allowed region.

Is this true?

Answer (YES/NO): NO